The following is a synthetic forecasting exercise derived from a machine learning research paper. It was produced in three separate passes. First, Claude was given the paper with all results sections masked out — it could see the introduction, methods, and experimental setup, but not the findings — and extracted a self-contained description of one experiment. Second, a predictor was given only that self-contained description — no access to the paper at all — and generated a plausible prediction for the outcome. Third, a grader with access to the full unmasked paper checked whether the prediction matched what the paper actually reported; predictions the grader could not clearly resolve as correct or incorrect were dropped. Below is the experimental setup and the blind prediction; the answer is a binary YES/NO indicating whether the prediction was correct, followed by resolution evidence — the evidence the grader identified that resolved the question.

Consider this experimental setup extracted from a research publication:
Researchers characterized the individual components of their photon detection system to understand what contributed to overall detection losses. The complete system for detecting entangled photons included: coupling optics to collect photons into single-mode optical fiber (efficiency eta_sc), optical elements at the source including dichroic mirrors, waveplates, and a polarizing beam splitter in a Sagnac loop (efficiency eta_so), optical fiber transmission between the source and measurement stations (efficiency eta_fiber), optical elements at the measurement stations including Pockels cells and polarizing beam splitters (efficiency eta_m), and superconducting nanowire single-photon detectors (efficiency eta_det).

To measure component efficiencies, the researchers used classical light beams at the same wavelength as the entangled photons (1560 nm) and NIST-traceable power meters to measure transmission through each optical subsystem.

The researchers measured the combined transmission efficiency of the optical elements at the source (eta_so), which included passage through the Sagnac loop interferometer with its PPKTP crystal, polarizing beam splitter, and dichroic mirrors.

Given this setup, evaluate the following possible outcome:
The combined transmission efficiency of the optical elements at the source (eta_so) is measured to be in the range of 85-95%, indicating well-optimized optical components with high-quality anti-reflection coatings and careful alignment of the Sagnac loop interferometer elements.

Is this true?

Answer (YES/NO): NO